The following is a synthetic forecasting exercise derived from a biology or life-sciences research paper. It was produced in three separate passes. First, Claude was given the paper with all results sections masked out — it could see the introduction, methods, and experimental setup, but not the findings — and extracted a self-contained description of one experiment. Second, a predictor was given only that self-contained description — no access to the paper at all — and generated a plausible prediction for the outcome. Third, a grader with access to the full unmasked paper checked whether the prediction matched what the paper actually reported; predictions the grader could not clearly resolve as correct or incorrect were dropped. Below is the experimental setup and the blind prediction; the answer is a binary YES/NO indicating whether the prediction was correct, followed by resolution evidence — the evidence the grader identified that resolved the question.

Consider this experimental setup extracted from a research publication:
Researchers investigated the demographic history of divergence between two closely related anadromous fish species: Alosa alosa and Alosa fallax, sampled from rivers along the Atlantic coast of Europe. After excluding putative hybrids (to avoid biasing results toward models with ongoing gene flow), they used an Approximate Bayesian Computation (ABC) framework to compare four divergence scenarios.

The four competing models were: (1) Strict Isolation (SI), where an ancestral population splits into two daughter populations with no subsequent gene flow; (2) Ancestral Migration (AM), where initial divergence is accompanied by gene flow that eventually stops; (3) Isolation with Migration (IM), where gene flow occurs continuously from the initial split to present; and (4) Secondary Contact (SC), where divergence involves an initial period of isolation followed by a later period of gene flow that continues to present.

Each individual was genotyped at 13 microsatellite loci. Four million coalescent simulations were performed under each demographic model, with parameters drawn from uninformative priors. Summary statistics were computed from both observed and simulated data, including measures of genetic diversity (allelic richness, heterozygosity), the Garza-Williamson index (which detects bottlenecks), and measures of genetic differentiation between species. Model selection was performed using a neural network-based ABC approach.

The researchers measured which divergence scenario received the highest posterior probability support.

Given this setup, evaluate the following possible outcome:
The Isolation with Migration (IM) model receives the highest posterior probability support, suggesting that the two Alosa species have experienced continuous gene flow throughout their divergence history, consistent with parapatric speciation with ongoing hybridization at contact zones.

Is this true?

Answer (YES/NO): NO